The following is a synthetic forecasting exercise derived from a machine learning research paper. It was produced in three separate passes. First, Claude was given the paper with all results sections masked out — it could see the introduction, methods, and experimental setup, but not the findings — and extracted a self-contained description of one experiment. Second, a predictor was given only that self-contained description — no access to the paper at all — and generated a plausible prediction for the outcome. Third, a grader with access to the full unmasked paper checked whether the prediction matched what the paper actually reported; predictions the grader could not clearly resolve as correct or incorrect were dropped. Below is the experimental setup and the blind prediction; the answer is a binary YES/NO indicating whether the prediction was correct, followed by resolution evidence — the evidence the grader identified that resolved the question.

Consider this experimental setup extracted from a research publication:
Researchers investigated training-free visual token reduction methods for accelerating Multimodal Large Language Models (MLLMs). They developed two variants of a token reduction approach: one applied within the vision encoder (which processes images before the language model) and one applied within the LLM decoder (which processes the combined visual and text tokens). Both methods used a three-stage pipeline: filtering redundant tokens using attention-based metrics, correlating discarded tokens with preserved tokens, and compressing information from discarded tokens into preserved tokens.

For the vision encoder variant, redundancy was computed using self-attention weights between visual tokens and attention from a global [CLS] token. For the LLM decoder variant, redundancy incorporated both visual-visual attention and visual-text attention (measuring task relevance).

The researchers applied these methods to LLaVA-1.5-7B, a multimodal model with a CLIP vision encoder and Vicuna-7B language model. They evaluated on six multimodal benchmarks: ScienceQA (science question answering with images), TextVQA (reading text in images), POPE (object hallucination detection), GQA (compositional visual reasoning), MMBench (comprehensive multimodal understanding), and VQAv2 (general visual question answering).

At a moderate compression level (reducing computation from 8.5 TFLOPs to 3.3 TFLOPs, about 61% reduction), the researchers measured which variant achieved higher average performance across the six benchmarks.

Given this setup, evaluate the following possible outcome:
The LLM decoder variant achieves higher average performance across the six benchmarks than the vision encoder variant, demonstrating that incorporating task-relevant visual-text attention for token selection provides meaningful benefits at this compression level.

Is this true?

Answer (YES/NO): YES